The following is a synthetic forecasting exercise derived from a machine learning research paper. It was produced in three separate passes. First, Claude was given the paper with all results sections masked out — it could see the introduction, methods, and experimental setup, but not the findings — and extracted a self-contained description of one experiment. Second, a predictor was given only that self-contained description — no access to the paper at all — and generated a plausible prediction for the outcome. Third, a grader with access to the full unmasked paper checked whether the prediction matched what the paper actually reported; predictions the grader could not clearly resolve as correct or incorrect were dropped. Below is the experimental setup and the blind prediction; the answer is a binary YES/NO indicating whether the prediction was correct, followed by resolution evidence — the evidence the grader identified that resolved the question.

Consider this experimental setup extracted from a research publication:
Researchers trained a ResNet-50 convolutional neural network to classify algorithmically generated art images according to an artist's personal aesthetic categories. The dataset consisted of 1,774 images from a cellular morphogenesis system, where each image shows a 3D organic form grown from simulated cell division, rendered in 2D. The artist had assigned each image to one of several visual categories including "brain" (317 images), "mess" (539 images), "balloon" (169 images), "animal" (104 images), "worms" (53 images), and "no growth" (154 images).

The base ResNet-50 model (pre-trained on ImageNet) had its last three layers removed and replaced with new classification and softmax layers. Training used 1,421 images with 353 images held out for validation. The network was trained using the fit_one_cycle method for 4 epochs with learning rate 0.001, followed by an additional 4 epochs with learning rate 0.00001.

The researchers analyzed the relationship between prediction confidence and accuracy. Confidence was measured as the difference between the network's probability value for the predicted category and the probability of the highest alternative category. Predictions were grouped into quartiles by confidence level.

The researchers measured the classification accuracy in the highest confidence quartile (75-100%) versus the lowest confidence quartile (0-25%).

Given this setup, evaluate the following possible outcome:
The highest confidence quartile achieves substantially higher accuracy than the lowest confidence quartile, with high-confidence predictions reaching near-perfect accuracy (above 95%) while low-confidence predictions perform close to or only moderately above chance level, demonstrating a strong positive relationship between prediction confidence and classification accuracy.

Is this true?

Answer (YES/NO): NO